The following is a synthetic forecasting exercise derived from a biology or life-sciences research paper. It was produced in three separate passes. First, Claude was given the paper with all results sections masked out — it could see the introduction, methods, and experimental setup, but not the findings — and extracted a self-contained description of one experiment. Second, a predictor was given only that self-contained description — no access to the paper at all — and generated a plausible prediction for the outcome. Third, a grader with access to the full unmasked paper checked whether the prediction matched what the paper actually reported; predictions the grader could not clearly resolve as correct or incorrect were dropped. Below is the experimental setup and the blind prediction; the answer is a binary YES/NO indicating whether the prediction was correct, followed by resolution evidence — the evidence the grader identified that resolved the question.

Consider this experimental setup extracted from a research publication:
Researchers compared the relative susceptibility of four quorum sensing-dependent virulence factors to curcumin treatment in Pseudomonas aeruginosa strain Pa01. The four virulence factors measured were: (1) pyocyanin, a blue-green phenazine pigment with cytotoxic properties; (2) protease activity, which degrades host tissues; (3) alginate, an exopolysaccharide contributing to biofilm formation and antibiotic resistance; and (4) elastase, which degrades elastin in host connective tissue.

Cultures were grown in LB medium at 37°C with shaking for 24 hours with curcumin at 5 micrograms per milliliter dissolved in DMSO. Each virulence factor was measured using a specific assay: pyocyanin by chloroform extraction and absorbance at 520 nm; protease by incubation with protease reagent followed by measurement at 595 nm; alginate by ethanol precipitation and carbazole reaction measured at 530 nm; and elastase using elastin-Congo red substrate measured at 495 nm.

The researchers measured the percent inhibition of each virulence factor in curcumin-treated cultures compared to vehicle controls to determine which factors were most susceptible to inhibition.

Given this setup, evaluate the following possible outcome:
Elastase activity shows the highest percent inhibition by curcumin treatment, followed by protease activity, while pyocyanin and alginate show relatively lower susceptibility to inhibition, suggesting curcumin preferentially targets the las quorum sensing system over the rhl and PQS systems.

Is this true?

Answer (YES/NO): NO